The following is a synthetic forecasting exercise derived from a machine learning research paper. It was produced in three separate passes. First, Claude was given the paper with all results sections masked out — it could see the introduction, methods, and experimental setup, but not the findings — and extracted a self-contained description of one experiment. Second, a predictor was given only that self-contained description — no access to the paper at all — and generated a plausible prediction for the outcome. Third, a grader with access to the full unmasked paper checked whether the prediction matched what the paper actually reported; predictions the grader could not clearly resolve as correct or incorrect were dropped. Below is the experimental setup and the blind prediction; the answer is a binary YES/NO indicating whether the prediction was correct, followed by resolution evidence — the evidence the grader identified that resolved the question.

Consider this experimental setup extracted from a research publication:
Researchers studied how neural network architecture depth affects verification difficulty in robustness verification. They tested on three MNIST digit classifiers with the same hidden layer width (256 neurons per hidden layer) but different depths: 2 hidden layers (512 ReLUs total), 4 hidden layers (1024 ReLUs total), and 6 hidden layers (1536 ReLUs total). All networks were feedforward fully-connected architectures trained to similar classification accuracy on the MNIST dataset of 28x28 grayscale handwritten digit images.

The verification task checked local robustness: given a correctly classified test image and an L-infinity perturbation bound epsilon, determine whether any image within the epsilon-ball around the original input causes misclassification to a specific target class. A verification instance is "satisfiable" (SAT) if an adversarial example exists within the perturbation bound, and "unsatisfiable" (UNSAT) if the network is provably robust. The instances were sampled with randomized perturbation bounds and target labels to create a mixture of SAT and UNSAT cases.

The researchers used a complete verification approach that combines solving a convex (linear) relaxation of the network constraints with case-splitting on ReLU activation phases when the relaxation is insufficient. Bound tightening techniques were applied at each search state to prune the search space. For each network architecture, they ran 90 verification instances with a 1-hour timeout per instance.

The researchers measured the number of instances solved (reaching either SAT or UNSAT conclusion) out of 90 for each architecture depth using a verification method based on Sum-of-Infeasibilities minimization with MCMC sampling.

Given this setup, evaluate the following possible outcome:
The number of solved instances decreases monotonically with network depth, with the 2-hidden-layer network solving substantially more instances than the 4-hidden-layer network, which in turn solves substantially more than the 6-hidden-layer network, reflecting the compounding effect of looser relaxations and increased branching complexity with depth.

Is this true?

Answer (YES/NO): NO